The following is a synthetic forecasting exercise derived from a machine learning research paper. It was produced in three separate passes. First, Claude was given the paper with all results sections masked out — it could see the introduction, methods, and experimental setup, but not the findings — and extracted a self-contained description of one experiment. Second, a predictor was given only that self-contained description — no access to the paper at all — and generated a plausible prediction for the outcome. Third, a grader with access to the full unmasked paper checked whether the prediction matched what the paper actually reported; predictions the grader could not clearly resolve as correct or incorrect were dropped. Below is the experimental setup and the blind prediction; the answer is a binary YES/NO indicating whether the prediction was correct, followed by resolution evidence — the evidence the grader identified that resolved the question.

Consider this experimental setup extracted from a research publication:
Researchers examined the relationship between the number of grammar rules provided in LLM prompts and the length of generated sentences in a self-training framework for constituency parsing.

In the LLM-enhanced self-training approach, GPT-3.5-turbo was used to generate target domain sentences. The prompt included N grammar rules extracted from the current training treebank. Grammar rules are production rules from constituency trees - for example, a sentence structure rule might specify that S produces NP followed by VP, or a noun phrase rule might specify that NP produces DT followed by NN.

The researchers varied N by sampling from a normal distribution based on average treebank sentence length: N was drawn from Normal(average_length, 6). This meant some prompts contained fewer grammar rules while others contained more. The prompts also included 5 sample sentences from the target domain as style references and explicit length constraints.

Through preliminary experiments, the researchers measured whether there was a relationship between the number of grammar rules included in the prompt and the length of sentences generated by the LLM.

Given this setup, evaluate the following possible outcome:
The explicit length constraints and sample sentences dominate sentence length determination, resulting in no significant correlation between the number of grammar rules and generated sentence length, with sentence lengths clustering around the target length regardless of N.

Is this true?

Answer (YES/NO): NO